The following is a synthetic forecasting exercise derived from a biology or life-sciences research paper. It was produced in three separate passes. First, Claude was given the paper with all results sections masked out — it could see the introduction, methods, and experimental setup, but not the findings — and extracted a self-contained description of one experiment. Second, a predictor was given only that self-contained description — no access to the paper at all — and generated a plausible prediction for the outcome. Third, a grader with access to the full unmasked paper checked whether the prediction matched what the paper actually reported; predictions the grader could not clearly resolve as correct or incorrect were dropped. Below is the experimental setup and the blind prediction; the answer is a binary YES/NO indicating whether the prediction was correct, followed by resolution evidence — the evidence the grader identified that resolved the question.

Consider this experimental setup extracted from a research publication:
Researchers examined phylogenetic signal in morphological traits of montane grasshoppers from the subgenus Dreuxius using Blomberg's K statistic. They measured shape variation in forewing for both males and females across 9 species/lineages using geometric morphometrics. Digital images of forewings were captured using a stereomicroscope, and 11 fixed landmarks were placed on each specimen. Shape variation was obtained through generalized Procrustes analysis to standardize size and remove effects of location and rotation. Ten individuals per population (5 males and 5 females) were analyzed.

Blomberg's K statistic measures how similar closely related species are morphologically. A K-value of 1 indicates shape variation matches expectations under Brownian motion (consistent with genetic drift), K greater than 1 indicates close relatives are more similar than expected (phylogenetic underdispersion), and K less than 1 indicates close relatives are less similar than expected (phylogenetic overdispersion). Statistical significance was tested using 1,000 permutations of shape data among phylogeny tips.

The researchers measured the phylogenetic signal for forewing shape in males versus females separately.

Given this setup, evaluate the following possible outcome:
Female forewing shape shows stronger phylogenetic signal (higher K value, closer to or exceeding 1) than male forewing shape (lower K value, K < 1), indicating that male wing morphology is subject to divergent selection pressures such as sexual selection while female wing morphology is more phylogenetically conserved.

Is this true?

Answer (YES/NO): NO